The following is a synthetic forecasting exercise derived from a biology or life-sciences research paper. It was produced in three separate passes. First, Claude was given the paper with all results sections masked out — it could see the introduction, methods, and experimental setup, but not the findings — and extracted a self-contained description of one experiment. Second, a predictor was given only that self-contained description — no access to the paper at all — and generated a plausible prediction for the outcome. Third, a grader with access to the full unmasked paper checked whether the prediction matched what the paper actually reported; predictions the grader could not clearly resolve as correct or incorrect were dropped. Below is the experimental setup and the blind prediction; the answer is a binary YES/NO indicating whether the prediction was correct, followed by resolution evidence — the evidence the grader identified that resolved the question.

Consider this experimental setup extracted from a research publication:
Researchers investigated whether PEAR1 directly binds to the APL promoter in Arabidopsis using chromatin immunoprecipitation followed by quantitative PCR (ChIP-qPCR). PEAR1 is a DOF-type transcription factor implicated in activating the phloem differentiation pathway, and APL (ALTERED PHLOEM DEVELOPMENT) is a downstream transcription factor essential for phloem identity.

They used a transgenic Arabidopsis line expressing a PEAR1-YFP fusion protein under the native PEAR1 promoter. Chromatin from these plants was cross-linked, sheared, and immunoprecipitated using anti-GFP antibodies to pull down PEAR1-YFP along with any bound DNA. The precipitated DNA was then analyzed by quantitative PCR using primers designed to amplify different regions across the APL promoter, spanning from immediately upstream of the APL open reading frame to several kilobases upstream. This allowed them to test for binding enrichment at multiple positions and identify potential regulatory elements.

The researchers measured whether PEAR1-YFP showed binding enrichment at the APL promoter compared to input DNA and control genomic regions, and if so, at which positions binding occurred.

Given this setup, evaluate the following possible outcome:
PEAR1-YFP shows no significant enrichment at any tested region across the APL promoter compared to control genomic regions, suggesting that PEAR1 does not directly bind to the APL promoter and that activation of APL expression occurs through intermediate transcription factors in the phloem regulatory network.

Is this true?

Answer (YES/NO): NO